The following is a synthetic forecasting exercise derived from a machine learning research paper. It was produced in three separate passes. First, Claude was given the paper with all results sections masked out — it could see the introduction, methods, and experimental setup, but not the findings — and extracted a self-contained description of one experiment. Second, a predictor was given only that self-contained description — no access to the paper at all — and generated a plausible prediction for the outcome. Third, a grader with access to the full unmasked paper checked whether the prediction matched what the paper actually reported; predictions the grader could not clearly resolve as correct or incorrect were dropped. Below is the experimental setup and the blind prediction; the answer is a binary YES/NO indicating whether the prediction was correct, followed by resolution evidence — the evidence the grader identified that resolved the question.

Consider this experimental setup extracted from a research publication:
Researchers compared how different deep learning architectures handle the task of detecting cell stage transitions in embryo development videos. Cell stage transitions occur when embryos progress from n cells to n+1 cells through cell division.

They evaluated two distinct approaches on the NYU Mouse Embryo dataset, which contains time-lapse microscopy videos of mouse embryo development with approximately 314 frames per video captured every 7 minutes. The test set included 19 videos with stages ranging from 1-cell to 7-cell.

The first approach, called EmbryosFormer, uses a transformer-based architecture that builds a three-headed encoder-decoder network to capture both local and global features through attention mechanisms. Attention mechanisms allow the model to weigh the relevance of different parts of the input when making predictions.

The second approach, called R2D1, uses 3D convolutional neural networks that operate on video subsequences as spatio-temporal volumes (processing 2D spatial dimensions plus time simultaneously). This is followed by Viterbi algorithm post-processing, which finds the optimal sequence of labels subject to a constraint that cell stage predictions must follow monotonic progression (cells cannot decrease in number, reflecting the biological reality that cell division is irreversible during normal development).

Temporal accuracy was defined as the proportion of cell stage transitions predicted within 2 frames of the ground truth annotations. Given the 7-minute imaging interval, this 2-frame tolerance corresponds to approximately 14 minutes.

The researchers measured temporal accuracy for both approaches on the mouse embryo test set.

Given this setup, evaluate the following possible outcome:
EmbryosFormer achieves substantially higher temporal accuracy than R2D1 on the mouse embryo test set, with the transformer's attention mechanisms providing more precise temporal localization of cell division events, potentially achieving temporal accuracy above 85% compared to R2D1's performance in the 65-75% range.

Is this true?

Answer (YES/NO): NO